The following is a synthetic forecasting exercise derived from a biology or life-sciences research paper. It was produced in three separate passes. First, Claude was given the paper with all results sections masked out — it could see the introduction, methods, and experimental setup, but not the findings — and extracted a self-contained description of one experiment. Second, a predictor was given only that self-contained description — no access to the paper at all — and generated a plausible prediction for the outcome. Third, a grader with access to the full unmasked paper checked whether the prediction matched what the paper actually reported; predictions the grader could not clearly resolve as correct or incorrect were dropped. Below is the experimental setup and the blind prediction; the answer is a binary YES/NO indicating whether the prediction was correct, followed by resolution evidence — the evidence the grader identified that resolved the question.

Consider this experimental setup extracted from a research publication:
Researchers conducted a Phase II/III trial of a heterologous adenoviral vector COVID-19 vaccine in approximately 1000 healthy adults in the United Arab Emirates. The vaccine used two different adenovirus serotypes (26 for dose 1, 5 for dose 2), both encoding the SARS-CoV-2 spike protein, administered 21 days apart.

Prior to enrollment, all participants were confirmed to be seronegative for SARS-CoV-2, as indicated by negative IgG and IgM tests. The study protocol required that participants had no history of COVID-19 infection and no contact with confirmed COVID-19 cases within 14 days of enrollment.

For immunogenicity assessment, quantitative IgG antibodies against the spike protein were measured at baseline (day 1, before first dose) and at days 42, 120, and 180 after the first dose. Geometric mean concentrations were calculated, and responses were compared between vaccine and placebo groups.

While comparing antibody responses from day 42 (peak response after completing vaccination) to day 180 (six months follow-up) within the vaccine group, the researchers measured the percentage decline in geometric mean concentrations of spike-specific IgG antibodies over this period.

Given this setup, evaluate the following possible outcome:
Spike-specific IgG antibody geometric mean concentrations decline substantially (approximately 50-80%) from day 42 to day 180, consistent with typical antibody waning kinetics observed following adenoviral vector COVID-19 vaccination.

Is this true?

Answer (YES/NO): YES